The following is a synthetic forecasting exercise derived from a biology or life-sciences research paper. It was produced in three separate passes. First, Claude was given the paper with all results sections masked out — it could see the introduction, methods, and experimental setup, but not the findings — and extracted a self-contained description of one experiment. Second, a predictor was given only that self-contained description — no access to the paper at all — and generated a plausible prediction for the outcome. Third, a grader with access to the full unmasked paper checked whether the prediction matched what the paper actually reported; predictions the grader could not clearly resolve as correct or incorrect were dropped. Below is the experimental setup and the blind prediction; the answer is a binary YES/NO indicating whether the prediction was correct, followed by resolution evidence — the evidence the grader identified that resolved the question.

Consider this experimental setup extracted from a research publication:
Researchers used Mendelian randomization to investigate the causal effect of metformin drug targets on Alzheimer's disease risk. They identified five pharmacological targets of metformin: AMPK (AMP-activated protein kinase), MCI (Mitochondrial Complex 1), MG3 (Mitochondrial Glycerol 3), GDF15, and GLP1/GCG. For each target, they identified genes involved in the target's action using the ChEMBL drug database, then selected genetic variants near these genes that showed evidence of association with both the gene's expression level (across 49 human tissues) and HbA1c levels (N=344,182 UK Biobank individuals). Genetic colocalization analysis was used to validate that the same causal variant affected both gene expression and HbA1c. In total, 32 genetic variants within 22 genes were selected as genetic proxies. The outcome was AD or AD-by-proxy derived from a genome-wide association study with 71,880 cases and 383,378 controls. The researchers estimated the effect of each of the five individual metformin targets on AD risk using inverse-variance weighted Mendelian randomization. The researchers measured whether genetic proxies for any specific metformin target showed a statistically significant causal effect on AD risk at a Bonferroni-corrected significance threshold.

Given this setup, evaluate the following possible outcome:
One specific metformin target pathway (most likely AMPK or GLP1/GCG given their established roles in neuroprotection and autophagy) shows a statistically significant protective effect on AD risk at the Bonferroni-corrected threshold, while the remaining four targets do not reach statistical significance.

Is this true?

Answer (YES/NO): NO